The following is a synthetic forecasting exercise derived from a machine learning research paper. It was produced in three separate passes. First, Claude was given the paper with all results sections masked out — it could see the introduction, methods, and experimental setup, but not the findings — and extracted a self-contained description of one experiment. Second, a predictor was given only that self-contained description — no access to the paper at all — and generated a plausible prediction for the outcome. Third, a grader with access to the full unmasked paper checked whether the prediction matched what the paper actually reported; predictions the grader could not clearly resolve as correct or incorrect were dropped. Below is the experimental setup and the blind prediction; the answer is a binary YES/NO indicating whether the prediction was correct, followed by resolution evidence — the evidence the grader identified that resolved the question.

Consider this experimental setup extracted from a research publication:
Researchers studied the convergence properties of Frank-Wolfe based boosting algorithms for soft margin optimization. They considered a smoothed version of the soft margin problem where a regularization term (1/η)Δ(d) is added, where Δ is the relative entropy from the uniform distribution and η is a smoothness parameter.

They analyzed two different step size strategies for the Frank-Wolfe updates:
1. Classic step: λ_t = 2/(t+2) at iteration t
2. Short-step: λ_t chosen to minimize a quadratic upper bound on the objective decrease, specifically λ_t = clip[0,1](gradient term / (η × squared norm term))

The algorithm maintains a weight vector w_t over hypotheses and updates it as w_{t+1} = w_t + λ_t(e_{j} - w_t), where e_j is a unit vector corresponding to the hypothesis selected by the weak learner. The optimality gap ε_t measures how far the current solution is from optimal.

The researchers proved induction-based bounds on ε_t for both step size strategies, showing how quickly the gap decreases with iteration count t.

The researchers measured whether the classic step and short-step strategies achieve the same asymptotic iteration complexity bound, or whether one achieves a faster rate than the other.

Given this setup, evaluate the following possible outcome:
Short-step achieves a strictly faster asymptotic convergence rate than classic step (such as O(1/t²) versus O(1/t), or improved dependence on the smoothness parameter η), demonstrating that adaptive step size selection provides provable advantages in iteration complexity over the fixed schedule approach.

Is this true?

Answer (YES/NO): NO